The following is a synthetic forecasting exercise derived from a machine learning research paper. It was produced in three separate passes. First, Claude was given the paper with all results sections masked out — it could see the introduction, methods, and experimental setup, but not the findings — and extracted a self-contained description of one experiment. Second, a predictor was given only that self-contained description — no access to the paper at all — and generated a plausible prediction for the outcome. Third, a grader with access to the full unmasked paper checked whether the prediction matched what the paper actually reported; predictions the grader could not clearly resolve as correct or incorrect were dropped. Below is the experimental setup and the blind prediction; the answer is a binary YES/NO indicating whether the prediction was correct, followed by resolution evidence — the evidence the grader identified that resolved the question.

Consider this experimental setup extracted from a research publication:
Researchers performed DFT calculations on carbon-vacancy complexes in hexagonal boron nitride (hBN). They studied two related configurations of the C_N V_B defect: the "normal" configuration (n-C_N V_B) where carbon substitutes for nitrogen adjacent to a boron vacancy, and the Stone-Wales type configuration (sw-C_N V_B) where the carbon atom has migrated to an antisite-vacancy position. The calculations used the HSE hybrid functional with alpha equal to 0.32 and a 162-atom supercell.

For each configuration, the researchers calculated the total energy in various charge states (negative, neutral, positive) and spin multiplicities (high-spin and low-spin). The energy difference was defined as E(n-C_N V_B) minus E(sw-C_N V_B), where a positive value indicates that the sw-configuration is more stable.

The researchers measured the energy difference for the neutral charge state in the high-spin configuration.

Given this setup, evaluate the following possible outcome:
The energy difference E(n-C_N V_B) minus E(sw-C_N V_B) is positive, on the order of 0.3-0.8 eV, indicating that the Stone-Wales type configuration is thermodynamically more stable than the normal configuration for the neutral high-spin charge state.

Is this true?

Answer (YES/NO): YES